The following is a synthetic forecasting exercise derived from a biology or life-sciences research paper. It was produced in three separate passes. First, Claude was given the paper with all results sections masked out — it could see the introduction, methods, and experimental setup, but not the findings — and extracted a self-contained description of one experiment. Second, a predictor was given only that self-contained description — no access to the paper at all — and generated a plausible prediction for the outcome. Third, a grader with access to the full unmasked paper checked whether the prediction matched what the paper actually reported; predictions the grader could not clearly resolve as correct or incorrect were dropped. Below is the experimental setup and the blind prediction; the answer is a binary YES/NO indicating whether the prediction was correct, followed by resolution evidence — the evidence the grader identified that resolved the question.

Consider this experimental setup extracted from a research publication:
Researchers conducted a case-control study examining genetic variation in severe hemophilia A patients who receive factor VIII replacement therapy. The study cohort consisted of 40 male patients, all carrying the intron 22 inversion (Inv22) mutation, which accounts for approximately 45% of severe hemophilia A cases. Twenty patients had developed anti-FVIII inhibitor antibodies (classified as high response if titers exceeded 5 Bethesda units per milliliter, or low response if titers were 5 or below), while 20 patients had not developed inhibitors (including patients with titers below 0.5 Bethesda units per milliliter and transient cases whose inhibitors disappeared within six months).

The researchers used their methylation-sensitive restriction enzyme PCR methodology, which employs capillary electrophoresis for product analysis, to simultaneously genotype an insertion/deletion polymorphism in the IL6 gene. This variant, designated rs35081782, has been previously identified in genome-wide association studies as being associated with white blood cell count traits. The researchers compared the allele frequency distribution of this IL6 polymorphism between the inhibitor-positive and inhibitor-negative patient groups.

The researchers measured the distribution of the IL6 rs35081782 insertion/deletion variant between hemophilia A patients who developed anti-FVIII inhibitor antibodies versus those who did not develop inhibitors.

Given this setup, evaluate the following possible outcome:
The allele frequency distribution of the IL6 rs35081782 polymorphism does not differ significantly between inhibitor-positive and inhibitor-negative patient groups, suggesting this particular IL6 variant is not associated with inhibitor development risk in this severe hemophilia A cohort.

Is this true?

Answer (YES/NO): YES